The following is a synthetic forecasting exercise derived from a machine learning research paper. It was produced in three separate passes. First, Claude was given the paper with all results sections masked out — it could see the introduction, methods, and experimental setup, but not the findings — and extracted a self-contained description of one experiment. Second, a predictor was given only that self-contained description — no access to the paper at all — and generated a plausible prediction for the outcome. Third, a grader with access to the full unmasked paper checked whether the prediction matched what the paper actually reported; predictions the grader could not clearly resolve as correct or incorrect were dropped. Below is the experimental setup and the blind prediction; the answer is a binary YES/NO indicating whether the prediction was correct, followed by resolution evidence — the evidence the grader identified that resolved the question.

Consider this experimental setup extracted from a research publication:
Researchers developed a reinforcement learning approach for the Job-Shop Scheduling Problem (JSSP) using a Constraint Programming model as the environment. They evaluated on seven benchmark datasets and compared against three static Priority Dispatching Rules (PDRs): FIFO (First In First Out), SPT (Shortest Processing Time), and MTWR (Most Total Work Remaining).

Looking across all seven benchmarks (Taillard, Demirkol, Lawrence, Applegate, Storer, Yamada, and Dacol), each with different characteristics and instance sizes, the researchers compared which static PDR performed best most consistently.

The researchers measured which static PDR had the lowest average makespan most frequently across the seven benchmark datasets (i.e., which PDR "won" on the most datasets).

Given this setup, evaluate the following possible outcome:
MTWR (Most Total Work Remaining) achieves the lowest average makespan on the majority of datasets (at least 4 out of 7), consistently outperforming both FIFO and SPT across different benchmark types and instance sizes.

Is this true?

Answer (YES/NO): YES